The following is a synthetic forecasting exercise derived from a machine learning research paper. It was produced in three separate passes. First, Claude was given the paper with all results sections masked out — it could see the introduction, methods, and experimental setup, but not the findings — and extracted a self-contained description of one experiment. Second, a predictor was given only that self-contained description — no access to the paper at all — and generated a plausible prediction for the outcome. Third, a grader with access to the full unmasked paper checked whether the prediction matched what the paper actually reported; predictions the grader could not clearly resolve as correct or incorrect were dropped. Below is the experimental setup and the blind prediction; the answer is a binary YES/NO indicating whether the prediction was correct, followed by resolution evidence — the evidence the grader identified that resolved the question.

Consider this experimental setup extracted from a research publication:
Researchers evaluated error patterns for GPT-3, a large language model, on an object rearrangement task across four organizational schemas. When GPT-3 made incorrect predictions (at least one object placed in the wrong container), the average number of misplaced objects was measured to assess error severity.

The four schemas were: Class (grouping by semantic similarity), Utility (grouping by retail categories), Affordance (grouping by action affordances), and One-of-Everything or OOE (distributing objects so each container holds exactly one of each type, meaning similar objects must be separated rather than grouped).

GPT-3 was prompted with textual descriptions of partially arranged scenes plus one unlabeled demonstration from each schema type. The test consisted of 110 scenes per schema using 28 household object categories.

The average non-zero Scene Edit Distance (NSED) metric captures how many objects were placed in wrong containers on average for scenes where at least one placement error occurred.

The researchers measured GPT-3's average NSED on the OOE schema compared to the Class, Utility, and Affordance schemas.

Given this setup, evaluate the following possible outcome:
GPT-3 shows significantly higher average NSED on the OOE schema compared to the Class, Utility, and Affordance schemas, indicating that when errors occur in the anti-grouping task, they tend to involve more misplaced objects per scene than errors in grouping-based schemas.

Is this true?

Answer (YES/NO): YES